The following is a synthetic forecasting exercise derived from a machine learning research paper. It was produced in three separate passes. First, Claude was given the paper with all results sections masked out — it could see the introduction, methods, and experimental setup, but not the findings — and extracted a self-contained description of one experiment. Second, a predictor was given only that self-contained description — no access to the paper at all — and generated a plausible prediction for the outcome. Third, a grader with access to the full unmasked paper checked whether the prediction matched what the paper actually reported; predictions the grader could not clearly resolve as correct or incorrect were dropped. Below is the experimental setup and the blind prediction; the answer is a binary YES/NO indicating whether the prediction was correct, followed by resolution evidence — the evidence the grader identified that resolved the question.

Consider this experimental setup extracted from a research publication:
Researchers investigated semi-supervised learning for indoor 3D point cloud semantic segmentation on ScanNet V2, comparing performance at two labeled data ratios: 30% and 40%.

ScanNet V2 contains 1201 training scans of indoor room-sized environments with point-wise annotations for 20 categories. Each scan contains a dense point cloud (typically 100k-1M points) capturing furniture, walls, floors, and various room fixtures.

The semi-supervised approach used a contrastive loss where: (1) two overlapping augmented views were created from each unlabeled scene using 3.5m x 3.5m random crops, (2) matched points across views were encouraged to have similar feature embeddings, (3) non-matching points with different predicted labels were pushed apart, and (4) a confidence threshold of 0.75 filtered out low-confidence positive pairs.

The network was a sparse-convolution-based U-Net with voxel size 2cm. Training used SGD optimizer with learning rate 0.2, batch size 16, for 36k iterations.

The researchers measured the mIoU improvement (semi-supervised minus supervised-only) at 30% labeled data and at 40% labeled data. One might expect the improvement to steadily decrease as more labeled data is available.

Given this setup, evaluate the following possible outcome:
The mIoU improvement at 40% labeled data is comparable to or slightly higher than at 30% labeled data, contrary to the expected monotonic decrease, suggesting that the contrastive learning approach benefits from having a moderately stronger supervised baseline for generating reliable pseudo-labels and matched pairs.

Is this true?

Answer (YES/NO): YES